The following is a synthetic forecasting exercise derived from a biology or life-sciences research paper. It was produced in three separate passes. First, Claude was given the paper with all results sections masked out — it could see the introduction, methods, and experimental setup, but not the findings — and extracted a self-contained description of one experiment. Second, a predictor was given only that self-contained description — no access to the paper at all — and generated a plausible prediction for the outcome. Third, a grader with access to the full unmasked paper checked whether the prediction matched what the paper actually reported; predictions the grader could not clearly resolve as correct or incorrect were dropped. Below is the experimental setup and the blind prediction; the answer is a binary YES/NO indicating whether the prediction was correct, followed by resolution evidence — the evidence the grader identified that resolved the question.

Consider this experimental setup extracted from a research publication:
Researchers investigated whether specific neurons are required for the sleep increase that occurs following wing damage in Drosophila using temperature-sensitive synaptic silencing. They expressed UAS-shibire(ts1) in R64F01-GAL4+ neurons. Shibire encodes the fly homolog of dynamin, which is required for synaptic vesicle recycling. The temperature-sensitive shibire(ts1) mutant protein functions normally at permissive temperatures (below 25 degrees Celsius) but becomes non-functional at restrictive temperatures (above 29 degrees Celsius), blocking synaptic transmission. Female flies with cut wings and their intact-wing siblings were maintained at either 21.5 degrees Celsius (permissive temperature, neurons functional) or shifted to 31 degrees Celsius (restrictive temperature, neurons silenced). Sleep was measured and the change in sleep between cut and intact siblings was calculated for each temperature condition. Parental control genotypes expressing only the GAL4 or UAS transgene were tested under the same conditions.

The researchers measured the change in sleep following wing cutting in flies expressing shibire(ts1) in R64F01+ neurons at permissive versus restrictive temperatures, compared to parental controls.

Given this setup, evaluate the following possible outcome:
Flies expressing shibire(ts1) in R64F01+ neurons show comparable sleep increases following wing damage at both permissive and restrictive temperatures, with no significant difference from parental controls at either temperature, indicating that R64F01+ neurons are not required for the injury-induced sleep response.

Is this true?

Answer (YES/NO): NO